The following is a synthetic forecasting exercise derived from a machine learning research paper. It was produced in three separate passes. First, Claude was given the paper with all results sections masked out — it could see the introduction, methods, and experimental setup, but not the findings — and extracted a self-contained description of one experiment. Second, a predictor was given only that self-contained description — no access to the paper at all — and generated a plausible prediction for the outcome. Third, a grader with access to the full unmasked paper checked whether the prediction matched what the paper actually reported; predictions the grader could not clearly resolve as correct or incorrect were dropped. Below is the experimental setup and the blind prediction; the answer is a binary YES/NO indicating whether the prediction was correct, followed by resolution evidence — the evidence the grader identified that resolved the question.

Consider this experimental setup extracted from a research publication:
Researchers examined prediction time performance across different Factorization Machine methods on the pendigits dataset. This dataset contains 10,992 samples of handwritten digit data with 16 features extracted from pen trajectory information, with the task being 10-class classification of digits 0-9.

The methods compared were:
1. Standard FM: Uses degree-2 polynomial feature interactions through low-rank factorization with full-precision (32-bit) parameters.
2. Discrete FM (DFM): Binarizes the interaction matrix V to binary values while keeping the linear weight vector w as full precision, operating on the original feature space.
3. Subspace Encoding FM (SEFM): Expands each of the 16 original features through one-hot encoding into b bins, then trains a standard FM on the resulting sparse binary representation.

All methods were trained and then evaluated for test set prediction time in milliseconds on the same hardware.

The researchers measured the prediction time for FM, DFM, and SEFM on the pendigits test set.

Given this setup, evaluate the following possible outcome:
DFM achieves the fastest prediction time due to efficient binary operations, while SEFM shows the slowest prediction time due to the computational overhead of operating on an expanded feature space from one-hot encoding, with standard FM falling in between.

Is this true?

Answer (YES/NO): YES